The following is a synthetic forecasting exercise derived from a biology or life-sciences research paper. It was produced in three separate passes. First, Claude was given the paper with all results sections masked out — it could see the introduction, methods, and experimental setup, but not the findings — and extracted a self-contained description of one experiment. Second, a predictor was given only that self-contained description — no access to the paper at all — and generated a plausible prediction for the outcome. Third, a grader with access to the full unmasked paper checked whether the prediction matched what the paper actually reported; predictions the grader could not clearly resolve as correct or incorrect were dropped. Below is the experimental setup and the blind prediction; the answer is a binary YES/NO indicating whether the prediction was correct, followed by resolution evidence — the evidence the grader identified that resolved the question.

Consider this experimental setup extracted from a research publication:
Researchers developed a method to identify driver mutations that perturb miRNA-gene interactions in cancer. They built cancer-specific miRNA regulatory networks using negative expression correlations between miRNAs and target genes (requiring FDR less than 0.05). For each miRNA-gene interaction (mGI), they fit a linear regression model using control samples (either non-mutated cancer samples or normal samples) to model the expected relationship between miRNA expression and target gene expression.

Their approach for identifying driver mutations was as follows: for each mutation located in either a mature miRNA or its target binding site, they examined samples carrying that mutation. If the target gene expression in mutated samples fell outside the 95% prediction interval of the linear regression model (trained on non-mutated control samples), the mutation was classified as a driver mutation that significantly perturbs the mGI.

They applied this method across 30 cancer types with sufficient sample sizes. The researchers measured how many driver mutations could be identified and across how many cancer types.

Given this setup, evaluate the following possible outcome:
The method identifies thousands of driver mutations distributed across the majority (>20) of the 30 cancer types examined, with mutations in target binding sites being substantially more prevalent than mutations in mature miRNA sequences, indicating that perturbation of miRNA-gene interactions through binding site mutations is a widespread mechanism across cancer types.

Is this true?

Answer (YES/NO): NO